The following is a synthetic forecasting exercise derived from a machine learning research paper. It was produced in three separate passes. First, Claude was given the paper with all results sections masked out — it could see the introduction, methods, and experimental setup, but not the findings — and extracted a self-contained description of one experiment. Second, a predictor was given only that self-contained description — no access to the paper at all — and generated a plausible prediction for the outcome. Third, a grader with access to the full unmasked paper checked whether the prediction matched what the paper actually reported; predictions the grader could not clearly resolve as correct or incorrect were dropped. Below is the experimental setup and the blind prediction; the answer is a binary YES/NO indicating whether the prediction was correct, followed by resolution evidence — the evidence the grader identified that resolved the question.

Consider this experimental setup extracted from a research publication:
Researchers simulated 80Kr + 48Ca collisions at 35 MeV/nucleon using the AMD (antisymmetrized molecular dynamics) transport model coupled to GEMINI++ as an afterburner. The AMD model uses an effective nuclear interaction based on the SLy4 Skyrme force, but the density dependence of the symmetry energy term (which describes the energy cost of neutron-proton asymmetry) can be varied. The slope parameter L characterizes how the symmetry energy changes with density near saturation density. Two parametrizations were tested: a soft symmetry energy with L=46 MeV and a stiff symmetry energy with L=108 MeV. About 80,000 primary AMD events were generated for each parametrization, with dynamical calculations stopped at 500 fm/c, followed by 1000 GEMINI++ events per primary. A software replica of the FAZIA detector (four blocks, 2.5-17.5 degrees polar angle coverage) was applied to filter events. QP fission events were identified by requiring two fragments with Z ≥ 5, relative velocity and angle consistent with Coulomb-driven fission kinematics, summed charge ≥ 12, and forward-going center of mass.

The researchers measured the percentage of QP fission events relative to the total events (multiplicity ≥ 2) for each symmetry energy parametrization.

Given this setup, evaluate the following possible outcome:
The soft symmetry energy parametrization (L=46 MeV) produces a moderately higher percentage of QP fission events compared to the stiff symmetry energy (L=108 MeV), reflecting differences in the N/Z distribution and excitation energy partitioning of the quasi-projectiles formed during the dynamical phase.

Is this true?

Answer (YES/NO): NO